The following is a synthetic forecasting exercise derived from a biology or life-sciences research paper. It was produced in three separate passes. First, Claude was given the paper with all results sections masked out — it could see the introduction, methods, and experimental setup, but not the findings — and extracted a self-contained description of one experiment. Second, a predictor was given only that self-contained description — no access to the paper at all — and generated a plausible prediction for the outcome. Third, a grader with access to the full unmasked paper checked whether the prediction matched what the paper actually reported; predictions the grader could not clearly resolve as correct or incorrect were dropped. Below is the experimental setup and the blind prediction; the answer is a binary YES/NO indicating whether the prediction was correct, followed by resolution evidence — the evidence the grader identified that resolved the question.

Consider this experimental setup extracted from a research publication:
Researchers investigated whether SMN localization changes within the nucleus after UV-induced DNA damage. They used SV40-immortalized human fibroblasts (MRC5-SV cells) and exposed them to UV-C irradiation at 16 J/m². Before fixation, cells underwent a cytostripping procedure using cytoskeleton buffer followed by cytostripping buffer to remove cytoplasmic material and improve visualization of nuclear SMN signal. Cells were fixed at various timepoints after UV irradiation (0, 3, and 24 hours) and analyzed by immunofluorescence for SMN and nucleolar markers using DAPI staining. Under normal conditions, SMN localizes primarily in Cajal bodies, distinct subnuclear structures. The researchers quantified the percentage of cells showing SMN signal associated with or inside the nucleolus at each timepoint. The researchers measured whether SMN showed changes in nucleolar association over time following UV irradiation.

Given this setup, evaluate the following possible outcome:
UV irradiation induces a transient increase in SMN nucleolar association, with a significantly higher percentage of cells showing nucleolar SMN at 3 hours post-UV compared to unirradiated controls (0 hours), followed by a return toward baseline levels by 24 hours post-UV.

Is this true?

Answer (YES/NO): NO